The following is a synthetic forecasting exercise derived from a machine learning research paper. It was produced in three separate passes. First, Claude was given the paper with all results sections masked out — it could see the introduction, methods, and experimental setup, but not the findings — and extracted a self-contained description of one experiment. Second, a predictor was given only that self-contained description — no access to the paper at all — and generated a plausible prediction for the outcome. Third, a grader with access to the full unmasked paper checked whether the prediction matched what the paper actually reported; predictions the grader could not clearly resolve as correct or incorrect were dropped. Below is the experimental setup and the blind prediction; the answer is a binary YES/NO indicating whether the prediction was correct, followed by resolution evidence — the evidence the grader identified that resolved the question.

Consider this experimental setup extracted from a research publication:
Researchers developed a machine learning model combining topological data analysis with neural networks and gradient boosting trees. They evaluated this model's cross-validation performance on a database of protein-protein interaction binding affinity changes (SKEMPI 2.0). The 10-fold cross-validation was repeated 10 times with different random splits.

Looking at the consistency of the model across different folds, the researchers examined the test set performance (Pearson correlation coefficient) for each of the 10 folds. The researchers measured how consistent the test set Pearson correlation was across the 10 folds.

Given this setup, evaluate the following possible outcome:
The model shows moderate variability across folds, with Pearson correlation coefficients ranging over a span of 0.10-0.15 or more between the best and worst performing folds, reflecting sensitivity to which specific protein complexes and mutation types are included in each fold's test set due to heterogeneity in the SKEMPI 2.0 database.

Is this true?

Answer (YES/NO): NO